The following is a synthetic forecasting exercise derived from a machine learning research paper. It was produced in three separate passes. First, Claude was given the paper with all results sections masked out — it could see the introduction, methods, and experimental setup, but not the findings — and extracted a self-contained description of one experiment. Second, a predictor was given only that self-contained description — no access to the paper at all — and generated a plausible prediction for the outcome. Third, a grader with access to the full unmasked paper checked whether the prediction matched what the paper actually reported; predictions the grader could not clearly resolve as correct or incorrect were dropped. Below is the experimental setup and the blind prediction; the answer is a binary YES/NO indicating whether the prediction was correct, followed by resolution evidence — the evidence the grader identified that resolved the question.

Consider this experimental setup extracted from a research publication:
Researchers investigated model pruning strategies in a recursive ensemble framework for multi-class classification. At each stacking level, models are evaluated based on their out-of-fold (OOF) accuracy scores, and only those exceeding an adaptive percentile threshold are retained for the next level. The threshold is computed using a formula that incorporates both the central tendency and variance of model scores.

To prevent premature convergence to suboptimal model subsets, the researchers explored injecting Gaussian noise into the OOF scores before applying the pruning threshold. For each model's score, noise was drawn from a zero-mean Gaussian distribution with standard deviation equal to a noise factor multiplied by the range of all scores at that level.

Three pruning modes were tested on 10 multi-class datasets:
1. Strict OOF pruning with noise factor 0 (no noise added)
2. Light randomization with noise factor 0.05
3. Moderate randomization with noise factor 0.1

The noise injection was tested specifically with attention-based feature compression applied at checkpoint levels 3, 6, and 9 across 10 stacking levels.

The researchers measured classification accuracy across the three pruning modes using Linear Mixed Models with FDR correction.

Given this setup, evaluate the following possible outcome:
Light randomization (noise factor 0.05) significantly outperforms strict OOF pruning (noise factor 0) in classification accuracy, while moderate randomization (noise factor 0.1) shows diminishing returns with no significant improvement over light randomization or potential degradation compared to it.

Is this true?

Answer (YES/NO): YES